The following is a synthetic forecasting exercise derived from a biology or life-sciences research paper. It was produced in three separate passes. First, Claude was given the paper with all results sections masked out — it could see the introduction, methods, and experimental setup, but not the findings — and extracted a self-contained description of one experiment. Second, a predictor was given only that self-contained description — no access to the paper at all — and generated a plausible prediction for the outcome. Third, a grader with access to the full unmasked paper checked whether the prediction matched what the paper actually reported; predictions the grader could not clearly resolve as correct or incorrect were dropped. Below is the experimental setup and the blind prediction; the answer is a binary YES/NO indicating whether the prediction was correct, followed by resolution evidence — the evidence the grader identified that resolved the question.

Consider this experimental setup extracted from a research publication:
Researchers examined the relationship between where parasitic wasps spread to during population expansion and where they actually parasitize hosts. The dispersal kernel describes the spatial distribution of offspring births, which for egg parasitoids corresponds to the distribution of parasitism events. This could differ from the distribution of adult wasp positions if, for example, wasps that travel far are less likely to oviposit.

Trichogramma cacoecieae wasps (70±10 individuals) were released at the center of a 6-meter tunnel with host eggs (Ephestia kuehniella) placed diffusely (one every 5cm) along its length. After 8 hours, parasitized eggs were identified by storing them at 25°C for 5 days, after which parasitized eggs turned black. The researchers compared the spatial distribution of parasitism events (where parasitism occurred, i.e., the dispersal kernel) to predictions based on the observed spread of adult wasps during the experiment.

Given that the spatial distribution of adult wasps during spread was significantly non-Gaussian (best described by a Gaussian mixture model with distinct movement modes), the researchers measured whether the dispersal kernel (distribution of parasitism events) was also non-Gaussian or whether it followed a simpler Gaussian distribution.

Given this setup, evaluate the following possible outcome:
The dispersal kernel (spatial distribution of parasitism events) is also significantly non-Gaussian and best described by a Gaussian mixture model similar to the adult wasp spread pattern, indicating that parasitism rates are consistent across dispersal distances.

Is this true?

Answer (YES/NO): NO